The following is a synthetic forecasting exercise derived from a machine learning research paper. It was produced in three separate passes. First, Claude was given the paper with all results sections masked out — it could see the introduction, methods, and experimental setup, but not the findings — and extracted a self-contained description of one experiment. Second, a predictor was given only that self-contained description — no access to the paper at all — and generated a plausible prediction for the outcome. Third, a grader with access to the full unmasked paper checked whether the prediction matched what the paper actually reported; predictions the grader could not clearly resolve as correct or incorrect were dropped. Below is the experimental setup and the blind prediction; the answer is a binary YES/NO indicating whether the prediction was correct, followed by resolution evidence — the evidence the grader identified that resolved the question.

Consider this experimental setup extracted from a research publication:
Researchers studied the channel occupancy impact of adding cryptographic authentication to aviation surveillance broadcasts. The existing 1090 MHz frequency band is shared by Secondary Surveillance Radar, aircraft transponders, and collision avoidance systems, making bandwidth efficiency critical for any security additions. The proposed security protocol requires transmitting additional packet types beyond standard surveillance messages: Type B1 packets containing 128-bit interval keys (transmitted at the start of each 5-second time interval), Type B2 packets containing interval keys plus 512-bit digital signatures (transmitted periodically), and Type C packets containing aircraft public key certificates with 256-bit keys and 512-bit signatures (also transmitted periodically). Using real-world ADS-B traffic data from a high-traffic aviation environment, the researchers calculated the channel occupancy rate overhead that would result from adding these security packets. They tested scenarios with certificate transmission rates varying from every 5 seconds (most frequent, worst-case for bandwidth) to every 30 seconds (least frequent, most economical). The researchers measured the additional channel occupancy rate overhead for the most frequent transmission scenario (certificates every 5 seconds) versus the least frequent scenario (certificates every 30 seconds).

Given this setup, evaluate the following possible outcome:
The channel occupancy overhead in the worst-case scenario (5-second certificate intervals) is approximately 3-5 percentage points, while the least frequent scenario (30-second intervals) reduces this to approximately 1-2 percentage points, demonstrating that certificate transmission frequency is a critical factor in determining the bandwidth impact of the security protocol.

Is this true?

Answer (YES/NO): YES